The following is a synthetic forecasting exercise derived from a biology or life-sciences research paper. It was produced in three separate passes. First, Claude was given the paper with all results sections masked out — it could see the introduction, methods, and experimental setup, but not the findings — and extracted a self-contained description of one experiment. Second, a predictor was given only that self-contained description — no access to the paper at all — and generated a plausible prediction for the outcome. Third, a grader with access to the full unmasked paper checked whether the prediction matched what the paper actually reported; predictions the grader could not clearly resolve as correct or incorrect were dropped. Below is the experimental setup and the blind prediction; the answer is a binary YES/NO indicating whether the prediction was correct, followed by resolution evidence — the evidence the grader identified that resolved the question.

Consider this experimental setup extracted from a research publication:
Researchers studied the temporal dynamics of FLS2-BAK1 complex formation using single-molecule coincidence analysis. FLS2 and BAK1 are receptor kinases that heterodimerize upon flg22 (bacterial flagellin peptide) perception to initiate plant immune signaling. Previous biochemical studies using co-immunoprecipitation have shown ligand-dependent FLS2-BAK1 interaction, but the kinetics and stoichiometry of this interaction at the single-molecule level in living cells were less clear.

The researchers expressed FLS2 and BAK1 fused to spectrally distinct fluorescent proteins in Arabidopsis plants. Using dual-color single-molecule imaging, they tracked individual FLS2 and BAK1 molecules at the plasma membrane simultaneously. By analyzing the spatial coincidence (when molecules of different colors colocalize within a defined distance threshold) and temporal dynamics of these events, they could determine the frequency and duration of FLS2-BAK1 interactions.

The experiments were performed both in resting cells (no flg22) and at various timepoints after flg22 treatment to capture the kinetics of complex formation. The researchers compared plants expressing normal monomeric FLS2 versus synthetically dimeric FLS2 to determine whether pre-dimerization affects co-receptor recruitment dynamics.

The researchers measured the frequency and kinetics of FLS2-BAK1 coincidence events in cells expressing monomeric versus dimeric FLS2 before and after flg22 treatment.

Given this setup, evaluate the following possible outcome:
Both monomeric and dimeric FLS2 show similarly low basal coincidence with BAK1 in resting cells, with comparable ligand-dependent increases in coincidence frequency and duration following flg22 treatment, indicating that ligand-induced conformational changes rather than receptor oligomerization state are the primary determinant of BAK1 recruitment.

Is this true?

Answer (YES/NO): NO